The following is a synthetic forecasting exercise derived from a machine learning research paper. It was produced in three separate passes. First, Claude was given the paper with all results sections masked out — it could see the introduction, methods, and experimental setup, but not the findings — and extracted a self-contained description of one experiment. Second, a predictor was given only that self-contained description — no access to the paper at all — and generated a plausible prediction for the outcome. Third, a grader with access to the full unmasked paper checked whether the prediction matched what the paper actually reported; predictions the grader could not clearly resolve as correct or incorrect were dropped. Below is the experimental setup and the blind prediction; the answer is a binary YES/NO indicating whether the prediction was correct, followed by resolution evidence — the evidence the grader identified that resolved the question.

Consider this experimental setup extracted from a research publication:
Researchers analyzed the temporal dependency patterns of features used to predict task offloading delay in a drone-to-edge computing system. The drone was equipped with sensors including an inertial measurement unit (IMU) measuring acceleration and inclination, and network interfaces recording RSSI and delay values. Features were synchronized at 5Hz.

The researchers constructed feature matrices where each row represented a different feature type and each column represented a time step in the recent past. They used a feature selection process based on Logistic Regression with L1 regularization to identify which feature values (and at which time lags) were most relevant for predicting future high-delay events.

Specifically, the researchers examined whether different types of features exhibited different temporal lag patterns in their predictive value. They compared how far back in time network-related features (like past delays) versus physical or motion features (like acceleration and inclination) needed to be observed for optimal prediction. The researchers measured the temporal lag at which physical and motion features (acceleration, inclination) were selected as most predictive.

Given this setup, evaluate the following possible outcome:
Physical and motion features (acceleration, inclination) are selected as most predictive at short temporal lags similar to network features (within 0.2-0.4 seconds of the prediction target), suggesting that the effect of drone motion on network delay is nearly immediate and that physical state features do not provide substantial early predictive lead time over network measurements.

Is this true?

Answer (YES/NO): NO